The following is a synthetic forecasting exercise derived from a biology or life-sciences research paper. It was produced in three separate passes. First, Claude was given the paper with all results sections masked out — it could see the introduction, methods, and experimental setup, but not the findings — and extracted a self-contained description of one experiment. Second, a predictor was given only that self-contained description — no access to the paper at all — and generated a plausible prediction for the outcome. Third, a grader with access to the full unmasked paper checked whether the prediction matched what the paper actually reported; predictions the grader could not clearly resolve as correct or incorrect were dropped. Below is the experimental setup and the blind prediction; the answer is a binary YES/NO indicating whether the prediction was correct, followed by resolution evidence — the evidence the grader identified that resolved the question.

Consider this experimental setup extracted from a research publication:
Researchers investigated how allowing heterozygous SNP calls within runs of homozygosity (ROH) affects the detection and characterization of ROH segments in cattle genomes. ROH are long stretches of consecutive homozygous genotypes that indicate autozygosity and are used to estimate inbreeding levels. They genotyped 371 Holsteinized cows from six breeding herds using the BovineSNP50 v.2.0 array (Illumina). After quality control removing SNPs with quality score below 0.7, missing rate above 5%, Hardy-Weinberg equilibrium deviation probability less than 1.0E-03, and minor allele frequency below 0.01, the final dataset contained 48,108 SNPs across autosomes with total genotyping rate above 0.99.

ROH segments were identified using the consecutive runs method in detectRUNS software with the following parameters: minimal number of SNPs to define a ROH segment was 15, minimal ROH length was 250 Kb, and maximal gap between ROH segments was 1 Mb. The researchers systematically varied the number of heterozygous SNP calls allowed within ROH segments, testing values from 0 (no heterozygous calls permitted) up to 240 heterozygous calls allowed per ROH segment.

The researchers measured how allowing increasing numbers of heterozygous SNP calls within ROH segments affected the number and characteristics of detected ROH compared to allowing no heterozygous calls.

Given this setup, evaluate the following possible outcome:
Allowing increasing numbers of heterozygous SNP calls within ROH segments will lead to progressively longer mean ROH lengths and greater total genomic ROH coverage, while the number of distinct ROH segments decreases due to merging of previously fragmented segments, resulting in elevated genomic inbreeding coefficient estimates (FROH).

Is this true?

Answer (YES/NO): NO